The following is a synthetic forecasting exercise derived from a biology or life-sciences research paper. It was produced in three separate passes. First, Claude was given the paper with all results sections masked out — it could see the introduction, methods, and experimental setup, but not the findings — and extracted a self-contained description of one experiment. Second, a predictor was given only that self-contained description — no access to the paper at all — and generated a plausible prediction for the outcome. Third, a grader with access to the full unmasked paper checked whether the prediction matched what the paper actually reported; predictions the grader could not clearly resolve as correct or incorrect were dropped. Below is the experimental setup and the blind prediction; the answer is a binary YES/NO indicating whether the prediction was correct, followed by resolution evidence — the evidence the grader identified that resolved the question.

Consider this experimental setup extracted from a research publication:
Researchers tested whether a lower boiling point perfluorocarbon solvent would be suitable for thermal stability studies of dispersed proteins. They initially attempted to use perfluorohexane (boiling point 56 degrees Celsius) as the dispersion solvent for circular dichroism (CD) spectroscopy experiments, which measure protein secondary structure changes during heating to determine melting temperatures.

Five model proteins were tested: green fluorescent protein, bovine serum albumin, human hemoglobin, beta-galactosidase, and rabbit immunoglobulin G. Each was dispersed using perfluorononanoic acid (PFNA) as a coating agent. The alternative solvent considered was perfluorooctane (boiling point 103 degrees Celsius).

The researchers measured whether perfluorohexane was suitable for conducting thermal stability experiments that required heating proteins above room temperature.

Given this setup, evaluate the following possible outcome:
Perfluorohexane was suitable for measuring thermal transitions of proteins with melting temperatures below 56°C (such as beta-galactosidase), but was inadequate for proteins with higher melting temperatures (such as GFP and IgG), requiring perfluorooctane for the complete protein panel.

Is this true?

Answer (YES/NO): NO